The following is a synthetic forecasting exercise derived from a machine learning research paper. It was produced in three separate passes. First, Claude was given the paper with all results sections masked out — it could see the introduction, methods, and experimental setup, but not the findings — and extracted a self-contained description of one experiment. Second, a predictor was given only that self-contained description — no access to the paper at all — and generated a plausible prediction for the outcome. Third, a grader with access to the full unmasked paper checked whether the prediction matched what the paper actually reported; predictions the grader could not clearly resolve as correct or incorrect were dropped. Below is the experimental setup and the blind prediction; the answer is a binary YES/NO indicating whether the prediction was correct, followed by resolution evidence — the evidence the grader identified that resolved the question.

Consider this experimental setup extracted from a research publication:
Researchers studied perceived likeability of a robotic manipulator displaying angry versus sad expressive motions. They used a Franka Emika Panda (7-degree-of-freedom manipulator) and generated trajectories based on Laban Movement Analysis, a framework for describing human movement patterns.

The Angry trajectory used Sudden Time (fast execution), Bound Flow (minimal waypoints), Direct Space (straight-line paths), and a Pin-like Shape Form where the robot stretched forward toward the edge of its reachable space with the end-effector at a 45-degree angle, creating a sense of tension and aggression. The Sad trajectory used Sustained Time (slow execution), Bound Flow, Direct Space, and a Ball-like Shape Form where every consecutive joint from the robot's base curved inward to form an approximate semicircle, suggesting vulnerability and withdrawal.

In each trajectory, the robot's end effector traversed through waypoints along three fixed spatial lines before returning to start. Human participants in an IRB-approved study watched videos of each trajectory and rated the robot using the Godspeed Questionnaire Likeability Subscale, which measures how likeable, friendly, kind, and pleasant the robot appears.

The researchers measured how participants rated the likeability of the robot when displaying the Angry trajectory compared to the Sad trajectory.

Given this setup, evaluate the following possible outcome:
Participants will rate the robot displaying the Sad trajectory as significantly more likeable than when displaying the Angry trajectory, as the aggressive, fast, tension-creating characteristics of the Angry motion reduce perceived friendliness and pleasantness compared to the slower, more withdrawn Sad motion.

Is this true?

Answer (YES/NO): YES